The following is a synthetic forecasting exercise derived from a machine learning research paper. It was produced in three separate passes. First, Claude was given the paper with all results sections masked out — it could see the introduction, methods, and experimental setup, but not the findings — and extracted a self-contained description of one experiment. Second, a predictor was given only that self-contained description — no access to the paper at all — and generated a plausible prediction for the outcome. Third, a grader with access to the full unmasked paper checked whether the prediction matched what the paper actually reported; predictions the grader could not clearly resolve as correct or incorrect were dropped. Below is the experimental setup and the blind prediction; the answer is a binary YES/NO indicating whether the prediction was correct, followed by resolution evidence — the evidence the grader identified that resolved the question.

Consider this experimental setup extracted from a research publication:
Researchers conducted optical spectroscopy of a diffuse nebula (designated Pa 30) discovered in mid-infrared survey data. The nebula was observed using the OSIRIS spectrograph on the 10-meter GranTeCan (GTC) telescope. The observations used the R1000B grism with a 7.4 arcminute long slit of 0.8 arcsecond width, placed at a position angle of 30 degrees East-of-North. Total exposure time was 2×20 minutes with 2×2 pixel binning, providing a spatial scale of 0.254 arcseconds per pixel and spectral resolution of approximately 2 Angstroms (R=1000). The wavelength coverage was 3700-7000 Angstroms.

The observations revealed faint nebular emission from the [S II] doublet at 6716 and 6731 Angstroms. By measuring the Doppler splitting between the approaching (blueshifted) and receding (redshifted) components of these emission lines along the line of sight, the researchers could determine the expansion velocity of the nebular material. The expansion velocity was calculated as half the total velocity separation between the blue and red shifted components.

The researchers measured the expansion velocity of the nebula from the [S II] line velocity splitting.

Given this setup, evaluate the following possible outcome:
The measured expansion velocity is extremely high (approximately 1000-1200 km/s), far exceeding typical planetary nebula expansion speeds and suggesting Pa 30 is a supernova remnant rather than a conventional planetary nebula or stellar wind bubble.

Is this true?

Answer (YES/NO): YES